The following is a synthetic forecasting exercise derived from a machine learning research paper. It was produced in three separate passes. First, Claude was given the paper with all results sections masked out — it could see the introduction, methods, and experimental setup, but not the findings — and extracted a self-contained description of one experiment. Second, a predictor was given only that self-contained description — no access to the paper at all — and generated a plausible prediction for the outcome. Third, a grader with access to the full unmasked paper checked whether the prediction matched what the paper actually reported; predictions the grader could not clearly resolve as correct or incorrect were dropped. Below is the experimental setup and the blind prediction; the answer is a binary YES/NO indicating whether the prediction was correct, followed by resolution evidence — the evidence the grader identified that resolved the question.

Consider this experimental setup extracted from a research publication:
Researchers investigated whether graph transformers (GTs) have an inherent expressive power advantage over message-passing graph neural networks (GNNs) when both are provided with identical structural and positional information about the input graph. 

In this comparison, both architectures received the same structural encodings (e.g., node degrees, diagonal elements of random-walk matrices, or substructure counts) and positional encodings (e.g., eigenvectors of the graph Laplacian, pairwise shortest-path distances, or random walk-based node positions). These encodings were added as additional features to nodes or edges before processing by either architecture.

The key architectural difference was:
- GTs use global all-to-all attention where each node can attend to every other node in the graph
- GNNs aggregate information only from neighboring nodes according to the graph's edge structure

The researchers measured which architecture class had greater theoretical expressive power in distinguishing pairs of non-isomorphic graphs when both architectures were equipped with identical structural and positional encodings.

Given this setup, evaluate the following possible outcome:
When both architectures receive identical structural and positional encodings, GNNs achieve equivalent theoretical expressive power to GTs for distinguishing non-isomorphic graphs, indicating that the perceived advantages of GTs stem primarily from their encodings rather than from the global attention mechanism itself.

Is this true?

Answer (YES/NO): YES